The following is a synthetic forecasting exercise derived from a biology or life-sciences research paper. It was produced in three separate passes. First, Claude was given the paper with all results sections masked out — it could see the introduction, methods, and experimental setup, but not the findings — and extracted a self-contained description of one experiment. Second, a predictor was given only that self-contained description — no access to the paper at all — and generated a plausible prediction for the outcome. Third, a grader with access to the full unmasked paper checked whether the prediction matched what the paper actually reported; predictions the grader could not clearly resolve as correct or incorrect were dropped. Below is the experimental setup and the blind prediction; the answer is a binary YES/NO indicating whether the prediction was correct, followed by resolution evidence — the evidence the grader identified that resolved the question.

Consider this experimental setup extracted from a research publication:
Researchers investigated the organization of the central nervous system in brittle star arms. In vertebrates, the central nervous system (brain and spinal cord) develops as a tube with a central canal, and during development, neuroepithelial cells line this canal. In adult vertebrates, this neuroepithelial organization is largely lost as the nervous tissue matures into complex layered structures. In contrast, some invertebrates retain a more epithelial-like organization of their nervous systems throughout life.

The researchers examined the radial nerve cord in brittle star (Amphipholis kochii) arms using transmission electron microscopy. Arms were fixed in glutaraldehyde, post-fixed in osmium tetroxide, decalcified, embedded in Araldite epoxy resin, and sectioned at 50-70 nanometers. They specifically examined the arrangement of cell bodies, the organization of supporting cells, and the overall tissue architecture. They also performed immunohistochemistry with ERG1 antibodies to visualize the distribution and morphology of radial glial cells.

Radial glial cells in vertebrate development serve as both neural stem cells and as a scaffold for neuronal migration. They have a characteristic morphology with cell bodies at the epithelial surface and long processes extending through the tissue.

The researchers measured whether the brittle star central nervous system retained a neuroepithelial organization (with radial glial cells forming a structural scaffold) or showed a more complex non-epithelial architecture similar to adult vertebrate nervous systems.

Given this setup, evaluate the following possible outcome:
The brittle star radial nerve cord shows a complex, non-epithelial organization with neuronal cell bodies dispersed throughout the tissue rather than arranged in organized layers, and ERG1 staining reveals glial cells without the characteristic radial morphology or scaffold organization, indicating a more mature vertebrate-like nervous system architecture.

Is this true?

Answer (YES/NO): NO